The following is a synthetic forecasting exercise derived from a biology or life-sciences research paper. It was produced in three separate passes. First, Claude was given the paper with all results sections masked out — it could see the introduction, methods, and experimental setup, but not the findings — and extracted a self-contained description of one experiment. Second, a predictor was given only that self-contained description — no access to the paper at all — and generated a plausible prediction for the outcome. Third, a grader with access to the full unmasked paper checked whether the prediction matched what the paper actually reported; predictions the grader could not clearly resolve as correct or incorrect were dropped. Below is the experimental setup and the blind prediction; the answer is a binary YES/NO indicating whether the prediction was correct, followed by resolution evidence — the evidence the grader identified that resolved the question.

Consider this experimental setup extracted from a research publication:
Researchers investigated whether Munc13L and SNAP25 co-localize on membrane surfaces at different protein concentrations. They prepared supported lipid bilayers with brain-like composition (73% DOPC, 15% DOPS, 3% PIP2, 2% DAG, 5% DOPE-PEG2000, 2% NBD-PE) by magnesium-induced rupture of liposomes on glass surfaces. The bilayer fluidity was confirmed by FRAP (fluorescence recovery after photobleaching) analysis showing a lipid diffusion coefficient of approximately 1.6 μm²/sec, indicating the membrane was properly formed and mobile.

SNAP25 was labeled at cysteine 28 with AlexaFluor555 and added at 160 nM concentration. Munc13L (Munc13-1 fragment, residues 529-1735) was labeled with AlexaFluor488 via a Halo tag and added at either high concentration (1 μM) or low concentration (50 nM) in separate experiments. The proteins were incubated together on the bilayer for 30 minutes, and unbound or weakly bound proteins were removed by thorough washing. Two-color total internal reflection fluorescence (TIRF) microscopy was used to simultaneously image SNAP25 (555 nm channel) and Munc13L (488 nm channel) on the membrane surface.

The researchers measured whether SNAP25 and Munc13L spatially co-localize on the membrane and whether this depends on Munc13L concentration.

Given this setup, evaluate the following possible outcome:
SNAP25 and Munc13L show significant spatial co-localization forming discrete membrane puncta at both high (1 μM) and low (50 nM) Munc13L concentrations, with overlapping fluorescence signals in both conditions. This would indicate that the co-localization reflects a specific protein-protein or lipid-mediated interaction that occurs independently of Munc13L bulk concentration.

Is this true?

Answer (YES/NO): NO